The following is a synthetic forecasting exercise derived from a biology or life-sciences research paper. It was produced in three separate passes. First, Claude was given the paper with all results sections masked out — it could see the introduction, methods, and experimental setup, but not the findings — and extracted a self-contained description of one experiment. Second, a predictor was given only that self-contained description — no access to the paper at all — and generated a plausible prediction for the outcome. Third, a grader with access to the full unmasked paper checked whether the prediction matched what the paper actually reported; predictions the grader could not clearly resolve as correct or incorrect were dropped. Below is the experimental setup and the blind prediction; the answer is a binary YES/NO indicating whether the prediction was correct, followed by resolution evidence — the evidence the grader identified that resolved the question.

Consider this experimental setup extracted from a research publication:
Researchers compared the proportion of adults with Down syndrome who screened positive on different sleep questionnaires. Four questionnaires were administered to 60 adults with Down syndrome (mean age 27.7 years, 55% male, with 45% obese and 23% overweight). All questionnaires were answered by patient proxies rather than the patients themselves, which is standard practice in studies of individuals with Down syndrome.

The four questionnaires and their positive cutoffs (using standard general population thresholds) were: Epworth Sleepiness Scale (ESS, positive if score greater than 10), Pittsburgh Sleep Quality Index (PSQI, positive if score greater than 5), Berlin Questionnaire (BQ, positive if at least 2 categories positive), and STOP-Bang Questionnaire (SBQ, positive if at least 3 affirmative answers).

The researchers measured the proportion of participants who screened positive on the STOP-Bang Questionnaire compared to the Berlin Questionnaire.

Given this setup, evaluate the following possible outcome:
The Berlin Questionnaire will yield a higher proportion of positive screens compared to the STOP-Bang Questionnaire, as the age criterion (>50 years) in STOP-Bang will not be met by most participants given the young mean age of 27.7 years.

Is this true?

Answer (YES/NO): NO